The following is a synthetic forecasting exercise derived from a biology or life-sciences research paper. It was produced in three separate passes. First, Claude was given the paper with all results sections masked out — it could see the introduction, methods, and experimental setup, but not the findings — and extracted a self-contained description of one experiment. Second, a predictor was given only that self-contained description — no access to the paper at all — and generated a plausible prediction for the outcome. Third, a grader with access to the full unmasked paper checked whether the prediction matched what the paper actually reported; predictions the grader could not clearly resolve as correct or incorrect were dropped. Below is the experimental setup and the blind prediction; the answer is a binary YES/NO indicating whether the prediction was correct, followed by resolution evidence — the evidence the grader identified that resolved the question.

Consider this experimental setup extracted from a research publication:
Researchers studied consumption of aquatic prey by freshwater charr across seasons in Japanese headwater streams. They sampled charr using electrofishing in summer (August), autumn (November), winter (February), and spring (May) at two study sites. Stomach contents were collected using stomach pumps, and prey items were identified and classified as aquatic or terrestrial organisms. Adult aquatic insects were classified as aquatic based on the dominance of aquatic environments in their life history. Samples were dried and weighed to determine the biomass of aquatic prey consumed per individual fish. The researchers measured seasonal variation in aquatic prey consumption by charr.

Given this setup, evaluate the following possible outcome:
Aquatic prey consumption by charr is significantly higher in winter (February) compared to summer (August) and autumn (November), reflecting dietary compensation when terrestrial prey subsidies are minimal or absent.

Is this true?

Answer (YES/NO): NO